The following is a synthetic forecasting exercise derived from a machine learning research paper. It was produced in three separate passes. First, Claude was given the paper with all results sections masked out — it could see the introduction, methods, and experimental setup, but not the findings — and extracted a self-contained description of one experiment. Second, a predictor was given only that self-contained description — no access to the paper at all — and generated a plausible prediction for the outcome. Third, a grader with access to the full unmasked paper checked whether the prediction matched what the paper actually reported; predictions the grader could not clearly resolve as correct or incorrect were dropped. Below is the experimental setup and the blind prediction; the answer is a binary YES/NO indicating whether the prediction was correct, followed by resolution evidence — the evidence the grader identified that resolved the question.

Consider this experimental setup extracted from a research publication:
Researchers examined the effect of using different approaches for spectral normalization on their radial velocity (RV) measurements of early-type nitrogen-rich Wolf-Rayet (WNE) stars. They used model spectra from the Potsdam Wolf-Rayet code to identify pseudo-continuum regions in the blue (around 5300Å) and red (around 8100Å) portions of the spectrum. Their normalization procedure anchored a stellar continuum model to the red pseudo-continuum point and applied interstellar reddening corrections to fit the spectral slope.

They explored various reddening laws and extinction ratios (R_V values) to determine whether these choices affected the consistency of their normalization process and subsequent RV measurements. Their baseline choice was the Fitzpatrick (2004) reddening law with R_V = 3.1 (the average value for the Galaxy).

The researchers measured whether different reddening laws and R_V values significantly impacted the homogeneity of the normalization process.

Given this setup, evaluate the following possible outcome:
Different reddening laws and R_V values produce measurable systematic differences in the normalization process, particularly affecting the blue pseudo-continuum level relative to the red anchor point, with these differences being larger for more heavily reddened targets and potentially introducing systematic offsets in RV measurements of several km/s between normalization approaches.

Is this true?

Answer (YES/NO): NO